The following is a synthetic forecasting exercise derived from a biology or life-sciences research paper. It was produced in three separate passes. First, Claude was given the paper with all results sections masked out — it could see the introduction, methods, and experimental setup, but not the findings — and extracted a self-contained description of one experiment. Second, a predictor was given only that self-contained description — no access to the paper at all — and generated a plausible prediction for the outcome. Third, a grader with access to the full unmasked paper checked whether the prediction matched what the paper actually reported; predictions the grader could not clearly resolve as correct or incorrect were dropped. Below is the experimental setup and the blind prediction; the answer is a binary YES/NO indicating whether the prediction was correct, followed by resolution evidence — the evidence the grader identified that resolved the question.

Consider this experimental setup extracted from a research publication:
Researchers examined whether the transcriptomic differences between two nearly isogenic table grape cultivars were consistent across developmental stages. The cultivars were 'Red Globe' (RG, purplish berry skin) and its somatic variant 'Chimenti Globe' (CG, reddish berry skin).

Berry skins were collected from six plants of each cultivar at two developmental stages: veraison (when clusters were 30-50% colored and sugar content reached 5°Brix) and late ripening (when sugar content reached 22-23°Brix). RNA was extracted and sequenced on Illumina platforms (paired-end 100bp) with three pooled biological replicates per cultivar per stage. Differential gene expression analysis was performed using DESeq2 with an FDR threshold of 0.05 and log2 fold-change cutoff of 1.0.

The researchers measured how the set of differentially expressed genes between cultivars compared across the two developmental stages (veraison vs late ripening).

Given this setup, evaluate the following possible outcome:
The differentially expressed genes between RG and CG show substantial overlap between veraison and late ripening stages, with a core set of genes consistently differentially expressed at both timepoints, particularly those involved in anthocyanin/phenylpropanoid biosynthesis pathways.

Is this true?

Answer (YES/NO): NO